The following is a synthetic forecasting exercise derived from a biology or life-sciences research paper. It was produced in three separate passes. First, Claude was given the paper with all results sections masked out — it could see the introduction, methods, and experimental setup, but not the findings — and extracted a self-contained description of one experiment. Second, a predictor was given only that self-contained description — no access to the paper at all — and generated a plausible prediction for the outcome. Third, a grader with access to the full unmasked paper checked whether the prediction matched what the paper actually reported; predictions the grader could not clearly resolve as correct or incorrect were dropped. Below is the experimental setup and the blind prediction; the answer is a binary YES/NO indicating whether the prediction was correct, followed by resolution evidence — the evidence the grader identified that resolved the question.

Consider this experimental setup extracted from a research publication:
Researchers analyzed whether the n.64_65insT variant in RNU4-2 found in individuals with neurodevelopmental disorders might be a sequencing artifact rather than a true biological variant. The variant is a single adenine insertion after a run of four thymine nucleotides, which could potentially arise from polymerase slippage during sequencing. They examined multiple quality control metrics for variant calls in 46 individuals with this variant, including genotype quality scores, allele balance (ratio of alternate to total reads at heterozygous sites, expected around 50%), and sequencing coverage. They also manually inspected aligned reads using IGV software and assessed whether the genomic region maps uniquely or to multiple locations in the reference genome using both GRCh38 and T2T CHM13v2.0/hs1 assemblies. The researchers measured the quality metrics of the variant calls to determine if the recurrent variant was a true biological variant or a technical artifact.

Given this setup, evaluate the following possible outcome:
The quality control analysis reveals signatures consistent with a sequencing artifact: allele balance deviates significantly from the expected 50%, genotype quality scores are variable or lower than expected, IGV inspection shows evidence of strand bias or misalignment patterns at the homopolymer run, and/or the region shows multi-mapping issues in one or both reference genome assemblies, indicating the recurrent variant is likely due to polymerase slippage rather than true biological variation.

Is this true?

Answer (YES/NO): NO